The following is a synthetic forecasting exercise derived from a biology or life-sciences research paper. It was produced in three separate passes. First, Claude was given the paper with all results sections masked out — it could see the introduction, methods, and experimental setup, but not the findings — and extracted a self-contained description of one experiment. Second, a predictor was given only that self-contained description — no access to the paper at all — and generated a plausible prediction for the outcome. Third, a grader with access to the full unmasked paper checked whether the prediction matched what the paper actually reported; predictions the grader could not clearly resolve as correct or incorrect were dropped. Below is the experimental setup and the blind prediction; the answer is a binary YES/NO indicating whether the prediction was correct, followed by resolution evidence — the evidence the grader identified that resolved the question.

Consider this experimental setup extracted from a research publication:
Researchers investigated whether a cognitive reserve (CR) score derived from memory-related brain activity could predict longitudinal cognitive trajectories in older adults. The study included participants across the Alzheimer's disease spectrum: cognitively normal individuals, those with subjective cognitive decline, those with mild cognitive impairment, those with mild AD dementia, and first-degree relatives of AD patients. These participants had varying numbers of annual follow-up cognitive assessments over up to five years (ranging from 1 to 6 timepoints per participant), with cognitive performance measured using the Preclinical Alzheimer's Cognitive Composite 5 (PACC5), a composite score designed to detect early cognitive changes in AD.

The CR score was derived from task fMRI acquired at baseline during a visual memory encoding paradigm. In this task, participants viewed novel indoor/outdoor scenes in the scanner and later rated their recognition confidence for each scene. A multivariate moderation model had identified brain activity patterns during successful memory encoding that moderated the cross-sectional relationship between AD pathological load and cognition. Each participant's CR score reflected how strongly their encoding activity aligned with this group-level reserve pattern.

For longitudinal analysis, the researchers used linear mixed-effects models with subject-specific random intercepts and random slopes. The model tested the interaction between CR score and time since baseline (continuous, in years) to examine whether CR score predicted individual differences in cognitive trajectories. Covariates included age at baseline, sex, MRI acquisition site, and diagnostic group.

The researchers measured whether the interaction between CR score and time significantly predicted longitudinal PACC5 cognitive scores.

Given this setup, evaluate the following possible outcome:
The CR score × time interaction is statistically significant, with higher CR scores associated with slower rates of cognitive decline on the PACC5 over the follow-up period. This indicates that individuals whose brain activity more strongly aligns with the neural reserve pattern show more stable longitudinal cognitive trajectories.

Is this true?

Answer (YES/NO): YES